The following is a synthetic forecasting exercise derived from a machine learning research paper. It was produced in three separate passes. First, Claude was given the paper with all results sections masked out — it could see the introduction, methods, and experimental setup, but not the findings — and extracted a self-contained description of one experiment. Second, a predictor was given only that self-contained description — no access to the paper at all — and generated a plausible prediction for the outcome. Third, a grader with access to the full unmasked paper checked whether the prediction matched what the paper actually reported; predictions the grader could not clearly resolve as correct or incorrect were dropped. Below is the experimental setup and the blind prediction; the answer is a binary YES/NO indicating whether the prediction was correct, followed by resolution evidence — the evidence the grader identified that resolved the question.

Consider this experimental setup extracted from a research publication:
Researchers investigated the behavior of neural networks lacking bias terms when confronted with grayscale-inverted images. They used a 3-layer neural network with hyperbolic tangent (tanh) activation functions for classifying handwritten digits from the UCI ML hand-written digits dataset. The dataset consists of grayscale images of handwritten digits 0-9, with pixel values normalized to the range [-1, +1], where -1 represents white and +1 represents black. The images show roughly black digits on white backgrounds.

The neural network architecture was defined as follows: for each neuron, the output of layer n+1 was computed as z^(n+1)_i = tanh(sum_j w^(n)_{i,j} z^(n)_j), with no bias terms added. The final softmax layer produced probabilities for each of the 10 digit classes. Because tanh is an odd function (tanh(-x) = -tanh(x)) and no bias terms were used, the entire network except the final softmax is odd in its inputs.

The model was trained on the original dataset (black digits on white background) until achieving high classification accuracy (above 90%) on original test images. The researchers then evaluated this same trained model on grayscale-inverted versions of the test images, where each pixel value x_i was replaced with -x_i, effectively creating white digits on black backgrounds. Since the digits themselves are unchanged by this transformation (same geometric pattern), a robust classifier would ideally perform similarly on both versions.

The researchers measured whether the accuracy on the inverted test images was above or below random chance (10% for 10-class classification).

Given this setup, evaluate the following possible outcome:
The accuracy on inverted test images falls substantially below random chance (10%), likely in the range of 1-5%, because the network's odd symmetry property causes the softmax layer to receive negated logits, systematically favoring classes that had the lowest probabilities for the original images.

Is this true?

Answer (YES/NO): NO